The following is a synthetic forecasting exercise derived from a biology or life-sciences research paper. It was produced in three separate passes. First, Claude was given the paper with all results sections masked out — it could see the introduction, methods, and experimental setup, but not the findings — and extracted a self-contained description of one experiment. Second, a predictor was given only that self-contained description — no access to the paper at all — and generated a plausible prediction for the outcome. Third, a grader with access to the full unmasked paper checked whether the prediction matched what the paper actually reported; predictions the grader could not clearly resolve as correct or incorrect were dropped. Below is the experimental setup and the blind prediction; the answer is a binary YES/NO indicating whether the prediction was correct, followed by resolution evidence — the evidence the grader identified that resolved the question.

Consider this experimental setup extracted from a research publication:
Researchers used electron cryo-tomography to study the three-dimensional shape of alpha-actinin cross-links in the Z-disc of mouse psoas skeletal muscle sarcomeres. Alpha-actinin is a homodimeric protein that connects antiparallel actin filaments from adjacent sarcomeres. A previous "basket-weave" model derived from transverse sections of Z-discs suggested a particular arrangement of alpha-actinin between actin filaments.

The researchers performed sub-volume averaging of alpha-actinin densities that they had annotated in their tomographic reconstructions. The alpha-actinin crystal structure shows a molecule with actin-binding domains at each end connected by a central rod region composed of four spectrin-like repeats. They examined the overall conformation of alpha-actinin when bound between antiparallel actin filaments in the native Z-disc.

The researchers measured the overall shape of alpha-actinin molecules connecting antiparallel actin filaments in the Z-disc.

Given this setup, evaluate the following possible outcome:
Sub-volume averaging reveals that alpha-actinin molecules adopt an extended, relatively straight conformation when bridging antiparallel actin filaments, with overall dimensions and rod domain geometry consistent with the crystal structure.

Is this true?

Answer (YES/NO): NO